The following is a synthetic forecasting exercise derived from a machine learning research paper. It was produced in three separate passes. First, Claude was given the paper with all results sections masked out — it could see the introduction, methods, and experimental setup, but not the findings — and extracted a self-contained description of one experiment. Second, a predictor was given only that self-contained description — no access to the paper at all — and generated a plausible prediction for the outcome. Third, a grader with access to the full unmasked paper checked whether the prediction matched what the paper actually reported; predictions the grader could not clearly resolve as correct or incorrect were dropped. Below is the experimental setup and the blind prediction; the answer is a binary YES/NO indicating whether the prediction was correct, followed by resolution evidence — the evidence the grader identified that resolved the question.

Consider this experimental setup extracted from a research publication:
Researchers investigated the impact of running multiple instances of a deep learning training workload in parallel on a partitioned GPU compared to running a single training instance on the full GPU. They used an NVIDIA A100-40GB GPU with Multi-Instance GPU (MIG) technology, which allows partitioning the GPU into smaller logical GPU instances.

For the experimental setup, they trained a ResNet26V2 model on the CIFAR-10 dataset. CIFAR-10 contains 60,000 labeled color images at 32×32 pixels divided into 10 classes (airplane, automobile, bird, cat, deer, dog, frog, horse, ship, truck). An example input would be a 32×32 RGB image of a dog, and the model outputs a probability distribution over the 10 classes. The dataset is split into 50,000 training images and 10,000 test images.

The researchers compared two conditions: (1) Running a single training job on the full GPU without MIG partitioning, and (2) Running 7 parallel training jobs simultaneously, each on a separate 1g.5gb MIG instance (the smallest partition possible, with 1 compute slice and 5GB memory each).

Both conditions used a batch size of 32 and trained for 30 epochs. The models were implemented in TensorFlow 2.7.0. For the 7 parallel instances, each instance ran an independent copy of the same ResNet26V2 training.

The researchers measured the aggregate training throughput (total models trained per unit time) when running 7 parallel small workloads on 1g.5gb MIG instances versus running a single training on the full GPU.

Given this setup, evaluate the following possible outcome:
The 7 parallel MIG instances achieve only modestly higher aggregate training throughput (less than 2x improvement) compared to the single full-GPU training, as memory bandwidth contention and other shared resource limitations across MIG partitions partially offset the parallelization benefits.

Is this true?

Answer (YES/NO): NO